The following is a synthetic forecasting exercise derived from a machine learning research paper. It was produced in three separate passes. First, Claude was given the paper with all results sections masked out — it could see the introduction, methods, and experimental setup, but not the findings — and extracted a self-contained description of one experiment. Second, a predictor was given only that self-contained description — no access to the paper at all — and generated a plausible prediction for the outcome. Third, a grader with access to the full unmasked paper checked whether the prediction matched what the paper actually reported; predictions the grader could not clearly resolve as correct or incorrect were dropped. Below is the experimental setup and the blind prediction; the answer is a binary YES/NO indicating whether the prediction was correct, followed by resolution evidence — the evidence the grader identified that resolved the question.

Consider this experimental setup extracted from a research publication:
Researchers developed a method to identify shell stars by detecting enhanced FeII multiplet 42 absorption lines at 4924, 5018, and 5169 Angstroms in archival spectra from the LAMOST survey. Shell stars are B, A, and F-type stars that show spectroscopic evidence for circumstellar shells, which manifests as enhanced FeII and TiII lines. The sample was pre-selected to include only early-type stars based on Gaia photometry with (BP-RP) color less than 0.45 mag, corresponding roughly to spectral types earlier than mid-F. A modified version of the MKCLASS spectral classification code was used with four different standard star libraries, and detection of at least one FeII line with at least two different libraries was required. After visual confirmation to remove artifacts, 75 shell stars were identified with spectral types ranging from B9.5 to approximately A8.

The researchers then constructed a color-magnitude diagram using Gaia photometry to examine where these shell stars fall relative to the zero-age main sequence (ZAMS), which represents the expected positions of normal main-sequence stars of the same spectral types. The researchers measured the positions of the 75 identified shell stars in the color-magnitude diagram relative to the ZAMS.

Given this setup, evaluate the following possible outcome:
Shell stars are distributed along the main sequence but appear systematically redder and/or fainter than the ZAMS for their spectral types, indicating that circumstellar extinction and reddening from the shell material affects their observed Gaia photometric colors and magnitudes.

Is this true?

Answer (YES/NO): YES